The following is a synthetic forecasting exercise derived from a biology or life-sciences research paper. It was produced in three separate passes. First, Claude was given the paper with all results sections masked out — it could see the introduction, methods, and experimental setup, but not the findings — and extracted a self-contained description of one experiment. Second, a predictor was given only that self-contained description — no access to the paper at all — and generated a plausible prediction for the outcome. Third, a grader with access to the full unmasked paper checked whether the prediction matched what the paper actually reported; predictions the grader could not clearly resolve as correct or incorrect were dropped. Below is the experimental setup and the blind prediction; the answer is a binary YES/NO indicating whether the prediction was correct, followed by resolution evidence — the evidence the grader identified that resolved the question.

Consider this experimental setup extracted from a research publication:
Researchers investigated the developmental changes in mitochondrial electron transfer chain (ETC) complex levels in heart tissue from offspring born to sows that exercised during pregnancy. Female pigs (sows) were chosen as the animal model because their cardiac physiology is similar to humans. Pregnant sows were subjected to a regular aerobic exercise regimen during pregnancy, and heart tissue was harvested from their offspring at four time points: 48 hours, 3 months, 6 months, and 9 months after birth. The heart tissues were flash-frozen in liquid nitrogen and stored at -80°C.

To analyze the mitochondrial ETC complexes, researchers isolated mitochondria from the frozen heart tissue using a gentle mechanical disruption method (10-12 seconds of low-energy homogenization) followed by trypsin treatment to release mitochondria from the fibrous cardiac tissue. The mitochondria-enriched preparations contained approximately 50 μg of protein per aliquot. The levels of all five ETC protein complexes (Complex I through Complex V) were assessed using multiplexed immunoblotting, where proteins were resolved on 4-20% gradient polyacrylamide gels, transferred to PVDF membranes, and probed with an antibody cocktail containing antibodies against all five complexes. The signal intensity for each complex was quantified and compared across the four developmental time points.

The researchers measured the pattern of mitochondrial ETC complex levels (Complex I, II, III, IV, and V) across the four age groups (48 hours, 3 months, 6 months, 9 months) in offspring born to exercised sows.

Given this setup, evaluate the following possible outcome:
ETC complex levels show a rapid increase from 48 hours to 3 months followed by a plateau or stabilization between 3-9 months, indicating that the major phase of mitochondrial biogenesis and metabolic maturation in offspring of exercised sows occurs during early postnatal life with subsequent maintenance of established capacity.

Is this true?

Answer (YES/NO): NO